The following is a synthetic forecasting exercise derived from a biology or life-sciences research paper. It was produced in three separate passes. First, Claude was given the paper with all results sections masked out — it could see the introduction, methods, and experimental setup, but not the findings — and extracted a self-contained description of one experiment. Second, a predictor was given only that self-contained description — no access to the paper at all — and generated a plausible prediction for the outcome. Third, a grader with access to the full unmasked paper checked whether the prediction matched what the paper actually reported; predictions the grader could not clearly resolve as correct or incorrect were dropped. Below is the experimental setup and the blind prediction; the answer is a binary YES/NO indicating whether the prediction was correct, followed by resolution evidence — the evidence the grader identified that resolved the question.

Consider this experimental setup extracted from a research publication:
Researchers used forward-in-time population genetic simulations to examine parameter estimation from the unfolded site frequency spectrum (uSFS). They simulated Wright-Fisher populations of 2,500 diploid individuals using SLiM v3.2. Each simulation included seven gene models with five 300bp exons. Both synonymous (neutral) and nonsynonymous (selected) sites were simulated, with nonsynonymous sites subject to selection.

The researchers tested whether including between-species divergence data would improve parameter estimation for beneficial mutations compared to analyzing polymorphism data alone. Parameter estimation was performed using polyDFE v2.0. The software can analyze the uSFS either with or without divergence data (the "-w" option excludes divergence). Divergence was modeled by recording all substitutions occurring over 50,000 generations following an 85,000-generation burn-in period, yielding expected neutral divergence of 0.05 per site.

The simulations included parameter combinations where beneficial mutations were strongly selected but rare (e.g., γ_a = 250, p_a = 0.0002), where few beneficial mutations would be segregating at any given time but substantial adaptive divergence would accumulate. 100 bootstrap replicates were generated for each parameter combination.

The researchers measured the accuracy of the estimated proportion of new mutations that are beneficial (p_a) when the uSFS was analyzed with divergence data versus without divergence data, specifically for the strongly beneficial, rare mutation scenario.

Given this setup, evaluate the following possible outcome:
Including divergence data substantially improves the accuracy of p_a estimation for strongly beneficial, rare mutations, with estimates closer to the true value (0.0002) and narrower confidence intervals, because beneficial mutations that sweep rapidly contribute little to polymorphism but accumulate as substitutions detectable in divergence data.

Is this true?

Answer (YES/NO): NO